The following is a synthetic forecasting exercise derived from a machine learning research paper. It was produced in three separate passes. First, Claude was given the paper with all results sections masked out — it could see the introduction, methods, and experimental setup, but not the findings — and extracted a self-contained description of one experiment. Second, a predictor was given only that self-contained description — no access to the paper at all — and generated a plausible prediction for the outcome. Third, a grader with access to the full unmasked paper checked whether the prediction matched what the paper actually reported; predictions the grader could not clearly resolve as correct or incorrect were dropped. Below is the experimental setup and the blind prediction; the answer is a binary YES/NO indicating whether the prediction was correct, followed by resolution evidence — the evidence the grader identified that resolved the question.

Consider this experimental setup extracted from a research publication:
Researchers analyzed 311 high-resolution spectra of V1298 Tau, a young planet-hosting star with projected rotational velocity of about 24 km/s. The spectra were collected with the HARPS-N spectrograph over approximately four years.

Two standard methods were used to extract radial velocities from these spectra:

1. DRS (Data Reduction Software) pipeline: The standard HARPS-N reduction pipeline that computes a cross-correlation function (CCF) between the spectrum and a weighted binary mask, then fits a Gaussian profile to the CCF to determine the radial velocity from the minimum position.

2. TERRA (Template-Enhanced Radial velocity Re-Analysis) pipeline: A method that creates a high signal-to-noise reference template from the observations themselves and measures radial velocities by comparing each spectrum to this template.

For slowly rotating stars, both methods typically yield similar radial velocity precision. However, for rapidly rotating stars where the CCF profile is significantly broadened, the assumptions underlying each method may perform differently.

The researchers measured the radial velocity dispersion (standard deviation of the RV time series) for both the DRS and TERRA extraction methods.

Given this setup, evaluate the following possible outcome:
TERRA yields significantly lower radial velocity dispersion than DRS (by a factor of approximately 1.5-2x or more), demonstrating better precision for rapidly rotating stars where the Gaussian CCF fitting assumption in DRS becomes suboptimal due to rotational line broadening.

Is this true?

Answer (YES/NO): YES